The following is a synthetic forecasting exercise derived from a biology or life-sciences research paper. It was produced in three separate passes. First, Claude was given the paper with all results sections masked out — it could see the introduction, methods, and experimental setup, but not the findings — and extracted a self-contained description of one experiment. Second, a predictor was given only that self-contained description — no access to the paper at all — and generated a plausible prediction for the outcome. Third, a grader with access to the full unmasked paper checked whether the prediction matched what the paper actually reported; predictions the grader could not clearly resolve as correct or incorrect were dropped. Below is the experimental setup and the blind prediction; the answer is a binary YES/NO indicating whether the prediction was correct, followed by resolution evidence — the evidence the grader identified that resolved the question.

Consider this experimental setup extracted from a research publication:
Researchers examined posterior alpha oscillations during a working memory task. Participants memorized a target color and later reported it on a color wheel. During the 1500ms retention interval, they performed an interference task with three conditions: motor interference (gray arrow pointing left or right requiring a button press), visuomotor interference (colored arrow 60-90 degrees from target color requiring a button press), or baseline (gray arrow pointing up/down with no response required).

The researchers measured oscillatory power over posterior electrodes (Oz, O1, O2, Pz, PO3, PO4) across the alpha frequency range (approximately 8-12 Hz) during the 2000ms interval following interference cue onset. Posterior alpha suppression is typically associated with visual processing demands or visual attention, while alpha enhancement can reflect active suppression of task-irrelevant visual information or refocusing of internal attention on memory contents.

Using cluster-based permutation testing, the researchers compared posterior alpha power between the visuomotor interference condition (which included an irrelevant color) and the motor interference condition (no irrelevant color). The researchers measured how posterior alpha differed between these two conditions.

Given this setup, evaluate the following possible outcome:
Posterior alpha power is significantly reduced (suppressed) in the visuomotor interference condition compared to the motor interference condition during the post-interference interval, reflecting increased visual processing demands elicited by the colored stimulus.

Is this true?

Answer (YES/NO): NO